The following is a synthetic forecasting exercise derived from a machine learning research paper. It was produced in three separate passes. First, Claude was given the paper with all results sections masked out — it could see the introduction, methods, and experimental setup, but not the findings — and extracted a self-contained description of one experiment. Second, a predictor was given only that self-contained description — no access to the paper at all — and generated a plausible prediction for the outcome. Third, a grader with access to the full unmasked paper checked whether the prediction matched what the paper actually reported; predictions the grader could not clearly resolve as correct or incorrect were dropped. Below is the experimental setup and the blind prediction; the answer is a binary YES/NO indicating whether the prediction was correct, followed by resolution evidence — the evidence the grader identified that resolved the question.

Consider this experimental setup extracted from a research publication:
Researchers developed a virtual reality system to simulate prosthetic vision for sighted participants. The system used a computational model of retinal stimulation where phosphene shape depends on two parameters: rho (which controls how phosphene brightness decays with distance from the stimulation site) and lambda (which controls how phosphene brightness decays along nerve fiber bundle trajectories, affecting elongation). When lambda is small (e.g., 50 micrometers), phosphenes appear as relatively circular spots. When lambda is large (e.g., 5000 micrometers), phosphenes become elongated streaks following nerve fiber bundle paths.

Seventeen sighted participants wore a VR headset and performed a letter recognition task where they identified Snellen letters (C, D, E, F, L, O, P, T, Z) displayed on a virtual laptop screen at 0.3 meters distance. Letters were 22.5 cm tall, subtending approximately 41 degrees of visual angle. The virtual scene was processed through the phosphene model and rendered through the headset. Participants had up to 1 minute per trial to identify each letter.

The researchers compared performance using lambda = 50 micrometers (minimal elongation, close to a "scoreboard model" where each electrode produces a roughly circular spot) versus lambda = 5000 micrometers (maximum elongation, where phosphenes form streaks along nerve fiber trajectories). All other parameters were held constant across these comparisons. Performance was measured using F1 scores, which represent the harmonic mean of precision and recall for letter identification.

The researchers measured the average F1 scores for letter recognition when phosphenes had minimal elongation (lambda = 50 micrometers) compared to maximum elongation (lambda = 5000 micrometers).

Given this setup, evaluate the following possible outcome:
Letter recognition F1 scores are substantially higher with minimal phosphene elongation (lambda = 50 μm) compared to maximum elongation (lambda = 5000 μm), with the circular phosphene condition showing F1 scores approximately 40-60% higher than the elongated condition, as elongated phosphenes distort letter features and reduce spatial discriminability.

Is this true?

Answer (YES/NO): NO